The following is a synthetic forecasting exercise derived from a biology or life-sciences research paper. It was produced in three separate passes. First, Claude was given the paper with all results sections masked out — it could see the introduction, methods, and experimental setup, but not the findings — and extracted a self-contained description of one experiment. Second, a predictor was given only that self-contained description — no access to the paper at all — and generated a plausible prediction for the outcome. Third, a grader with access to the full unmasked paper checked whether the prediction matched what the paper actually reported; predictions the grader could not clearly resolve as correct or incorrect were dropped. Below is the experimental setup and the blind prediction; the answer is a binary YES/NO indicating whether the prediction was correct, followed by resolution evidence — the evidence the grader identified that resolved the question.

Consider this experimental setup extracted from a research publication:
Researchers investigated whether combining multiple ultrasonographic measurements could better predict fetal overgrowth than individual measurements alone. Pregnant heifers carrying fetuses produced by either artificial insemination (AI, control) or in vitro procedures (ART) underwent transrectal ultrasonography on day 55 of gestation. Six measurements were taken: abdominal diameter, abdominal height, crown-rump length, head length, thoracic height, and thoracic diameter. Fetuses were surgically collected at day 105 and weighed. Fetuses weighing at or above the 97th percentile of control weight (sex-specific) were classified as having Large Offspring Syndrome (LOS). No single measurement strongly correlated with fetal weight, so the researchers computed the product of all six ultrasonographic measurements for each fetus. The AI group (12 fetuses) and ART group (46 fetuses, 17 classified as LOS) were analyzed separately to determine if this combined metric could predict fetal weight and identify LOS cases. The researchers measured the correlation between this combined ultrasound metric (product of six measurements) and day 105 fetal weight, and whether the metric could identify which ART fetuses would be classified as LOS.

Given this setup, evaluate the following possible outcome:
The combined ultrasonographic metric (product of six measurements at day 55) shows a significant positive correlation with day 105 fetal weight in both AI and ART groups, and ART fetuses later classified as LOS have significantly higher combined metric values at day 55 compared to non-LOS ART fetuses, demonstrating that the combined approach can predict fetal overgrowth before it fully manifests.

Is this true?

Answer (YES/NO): NO